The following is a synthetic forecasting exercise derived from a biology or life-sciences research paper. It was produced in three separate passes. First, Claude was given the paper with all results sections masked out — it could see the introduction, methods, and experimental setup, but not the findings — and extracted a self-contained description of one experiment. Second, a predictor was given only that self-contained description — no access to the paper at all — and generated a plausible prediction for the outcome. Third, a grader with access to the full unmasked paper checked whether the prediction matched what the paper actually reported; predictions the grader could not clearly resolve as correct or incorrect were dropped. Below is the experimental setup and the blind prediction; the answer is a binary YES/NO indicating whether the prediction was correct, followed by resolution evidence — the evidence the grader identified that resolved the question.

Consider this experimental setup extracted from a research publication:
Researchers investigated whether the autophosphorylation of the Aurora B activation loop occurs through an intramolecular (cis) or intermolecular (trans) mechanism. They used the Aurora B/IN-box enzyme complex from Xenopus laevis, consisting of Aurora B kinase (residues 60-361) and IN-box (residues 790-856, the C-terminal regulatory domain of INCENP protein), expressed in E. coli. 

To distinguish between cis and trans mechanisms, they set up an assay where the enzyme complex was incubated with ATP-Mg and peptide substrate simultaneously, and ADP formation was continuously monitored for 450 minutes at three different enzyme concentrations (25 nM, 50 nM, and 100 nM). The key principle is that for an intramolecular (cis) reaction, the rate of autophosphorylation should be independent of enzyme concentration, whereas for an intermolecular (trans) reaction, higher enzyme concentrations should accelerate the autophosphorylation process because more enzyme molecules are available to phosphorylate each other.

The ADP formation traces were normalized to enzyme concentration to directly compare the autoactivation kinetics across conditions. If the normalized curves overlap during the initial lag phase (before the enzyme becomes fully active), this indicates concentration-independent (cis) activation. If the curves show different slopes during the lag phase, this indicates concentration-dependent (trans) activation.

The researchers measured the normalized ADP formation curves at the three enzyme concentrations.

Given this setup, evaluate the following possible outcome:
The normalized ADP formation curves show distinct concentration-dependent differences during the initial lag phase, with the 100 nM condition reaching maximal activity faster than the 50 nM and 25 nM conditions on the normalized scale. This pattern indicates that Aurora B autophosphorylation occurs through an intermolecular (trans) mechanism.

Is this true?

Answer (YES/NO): NO